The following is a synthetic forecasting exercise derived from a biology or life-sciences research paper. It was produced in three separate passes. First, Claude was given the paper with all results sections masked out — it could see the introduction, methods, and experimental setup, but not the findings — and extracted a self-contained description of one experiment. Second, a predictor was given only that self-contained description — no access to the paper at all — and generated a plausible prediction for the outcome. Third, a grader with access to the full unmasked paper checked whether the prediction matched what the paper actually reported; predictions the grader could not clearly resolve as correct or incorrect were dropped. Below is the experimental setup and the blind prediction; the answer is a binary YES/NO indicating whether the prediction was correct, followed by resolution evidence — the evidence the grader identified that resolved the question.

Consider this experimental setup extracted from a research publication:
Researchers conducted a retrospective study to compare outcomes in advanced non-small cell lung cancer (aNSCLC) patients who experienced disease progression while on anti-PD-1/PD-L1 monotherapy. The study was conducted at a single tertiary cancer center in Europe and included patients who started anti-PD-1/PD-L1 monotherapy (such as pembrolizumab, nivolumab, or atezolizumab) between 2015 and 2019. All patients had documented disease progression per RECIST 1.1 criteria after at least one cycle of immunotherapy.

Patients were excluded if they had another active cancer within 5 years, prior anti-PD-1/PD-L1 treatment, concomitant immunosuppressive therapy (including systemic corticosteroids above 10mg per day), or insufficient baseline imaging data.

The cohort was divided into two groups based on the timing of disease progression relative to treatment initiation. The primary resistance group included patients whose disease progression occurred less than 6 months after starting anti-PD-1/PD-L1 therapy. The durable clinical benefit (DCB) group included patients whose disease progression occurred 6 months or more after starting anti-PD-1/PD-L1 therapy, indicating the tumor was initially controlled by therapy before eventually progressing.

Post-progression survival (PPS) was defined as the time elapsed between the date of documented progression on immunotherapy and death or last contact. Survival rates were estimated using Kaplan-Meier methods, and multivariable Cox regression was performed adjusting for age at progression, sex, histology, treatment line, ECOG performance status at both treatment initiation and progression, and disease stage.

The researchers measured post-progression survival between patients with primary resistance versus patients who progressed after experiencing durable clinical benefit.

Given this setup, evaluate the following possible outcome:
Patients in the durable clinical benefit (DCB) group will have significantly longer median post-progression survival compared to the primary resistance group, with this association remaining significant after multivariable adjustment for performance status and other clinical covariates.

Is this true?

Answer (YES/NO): YES